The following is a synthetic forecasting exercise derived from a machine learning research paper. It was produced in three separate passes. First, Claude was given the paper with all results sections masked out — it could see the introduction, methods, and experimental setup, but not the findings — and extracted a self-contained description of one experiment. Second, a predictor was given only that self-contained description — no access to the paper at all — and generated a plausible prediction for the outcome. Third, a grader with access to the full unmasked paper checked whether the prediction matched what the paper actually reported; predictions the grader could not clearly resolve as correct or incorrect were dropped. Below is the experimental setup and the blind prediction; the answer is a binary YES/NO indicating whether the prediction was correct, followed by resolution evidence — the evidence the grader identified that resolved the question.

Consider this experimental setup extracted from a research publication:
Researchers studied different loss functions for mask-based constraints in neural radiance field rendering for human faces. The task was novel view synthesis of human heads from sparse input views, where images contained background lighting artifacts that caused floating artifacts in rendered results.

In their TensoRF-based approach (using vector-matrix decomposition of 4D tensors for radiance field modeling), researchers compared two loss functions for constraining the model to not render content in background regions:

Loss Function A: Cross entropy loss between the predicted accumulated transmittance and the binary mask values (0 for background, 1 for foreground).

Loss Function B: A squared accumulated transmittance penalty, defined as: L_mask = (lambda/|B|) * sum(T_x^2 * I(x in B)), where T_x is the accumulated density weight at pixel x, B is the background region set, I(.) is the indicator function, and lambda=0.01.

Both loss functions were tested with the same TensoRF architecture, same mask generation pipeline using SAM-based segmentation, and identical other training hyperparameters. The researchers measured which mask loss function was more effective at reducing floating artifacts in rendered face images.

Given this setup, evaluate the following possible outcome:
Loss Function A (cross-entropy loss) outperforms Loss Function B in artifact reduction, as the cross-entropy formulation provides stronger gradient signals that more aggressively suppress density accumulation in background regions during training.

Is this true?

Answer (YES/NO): NO